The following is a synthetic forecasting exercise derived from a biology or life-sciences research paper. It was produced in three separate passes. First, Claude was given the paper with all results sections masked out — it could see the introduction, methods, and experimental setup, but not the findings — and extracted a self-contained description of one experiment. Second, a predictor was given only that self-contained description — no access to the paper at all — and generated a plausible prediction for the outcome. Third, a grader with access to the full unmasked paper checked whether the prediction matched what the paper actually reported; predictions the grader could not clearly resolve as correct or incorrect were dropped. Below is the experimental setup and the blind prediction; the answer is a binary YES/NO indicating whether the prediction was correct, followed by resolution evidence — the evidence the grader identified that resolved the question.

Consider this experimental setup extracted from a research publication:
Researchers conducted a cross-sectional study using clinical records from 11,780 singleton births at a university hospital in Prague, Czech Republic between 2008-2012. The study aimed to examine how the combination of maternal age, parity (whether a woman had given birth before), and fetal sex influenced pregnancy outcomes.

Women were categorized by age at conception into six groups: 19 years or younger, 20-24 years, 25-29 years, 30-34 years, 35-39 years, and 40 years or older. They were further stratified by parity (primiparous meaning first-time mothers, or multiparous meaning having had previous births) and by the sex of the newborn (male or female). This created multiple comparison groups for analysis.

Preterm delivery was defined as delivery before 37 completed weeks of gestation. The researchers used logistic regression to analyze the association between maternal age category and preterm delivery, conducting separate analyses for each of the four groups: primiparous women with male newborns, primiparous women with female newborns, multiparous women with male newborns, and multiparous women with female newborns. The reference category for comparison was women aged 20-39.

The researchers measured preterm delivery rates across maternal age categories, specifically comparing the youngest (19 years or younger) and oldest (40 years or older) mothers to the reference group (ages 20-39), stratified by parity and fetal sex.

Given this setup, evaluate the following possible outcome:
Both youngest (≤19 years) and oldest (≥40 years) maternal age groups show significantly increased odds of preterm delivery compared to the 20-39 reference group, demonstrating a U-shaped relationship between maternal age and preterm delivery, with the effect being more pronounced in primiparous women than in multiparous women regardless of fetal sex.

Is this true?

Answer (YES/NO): NO